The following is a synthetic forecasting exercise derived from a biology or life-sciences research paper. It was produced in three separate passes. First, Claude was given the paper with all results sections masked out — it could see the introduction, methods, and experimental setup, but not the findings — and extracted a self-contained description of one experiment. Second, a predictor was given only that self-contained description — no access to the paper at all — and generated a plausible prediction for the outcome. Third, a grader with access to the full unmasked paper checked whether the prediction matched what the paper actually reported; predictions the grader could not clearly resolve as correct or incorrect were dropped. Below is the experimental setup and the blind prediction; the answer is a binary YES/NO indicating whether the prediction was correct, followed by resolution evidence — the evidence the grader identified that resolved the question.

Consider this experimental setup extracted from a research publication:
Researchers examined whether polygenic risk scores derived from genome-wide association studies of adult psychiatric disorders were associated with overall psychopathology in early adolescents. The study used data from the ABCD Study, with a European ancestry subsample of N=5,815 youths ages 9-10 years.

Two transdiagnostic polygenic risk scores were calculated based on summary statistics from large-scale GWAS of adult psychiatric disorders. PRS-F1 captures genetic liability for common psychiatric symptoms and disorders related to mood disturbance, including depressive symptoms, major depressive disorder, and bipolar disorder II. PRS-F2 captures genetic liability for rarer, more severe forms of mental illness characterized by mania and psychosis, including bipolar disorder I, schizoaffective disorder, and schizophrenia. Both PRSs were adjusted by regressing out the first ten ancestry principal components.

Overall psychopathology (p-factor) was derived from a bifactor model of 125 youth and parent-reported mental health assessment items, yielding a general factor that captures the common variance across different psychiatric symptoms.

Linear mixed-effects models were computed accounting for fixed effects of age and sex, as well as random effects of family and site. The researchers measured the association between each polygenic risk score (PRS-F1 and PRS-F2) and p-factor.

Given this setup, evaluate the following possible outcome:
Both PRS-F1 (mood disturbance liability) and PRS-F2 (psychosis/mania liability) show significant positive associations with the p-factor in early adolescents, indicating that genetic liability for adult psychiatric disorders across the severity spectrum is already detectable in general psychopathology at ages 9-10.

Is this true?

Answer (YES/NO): NO